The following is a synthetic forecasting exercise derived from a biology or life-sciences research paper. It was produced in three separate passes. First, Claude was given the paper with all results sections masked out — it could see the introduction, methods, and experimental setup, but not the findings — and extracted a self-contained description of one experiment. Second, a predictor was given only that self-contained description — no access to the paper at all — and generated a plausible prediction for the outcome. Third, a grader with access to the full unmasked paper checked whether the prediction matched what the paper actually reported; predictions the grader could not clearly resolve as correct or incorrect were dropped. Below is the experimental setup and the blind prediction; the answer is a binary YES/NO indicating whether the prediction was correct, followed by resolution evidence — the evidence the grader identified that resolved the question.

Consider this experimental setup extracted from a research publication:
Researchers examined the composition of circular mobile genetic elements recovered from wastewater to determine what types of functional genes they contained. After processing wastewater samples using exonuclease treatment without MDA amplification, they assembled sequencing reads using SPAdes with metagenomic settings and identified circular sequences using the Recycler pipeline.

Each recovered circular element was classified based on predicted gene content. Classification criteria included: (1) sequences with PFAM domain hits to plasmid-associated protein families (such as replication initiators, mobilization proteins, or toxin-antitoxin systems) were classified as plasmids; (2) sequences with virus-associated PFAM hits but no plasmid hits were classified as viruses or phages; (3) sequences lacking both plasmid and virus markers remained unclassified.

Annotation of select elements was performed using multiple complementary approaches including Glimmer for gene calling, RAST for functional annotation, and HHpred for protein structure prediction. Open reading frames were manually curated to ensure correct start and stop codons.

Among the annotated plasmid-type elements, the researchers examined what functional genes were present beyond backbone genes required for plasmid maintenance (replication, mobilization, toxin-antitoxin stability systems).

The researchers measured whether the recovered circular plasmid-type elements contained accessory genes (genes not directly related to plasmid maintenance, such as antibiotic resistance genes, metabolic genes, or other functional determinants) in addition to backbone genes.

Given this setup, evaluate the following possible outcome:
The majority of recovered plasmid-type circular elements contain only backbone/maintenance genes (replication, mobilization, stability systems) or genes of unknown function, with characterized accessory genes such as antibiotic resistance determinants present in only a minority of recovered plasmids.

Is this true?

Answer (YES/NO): YES